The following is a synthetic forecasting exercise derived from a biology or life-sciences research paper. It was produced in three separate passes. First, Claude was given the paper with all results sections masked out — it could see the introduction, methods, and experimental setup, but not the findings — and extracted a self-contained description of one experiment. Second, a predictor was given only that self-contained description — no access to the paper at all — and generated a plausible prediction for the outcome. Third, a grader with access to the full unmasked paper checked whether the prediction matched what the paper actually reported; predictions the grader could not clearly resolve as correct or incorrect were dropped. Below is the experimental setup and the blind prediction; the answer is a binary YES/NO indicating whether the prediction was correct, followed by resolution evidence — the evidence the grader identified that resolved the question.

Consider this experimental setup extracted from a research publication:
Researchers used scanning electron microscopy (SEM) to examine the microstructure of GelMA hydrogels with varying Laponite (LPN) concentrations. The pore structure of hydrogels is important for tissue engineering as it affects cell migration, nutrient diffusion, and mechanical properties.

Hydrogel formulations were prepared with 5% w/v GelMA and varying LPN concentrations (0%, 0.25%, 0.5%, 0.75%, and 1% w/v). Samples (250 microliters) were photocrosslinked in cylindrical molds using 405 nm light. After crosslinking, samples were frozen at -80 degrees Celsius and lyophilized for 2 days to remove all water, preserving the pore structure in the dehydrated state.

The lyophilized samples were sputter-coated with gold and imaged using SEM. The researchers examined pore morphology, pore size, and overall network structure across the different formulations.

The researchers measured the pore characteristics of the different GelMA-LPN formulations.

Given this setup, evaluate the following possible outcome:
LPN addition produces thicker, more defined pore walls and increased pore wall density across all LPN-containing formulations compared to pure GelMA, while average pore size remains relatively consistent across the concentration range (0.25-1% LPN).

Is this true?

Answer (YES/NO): NO